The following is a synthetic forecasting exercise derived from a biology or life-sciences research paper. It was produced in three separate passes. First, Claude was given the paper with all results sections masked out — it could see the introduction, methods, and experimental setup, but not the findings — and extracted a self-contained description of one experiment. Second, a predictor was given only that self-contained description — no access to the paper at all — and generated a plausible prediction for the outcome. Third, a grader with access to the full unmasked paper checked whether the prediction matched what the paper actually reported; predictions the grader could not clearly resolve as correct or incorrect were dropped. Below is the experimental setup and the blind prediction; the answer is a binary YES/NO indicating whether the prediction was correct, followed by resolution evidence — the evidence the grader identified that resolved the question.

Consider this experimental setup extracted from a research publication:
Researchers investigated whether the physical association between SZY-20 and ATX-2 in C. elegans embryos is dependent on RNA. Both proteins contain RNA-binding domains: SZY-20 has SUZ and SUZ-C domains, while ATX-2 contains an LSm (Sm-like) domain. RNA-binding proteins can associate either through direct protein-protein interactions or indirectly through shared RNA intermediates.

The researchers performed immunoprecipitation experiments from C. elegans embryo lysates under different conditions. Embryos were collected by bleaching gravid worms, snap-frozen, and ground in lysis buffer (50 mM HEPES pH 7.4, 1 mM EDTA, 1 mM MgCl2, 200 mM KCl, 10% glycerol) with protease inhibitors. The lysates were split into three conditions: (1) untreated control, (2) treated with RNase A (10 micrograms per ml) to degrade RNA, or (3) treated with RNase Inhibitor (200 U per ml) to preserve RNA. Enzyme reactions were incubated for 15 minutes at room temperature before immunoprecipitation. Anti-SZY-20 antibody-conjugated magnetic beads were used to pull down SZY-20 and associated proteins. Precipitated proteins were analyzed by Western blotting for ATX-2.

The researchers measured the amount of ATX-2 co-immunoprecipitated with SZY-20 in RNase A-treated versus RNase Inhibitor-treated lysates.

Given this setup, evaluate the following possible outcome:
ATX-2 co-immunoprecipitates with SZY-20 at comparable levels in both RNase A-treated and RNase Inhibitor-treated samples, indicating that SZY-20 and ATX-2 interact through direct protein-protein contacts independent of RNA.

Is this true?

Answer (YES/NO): YES